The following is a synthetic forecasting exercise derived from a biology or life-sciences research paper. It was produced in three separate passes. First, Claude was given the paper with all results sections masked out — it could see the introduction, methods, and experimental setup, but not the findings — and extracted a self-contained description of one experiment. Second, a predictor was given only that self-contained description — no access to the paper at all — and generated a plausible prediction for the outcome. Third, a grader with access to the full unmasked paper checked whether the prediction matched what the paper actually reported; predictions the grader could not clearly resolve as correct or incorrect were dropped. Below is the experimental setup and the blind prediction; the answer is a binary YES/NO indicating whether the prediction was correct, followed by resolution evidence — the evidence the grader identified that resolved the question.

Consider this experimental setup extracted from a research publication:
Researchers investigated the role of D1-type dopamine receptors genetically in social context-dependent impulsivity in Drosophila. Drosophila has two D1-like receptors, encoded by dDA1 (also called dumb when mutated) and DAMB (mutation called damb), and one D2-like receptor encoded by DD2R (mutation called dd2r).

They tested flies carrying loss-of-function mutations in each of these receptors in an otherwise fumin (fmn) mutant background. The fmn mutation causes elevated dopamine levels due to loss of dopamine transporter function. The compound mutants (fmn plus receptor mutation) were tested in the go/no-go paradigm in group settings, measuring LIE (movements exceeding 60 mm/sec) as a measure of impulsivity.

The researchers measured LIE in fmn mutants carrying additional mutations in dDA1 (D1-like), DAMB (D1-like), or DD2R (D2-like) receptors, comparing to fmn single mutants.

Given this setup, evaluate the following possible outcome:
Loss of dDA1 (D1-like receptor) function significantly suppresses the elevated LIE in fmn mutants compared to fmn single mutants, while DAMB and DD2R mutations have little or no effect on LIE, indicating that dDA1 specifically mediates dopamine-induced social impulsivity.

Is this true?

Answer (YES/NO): NO